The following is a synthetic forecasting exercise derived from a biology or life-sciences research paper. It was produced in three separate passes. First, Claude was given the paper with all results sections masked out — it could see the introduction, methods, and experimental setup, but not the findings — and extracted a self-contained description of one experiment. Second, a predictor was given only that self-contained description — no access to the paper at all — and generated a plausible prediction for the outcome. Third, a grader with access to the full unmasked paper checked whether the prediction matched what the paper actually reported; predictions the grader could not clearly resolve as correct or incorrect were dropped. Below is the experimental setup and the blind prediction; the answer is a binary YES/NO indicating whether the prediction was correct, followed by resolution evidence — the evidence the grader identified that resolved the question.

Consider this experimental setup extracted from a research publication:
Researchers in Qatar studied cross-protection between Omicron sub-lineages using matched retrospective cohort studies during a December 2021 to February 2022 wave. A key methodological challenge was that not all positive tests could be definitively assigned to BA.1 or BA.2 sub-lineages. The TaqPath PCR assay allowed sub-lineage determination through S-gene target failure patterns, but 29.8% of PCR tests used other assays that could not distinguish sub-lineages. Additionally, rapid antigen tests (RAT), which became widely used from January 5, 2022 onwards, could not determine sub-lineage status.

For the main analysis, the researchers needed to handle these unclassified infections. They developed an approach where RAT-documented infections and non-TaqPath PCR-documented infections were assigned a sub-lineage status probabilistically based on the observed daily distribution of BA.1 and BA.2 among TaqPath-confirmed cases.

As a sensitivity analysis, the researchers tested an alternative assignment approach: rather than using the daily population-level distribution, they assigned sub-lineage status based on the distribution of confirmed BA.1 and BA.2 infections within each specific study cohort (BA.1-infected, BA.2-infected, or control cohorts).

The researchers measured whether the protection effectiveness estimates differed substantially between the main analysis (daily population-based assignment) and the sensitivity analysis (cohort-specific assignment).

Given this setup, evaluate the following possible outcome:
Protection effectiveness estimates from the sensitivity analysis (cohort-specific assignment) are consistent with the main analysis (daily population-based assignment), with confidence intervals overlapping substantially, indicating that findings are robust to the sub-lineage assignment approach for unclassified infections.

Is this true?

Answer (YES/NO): YES